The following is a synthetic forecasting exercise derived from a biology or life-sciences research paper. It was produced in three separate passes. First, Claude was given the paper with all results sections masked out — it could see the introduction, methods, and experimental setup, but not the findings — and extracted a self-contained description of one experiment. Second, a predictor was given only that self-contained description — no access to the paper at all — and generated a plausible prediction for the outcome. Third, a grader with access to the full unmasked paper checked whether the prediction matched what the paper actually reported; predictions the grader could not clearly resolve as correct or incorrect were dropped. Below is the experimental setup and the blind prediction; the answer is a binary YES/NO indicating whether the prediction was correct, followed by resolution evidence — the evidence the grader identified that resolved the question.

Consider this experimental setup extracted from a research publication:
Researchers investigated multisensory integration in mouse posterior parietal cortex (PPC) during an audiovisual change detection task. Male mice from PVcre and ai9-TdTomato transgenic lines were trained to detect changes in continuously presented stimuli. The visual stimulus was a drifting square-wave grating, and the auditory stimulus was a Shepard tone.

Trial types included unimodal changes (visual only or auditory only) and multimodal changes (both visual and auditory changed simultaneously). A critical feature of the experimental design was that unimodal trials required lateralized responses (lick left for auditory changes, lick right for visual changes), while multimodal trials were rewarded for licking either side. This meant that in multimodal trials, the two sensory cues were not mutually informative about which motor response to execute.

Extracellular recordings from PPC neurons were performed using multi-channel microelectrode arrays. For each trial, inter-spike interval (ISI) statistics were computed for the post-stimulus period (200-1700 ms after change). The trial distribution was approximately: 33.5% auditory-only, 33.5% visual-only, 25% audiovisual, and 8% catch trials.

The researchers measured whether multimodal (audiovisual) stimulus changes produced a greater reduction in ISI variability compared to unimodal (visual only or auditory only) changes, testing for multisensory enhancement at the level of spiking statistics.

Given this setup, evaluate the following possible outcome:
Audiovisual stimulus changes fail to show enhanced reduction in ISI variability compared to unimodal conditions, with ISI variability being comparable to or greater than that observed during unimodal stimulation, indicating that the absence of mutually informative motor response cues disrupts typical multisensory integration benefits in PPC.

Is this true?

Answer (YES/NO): NO